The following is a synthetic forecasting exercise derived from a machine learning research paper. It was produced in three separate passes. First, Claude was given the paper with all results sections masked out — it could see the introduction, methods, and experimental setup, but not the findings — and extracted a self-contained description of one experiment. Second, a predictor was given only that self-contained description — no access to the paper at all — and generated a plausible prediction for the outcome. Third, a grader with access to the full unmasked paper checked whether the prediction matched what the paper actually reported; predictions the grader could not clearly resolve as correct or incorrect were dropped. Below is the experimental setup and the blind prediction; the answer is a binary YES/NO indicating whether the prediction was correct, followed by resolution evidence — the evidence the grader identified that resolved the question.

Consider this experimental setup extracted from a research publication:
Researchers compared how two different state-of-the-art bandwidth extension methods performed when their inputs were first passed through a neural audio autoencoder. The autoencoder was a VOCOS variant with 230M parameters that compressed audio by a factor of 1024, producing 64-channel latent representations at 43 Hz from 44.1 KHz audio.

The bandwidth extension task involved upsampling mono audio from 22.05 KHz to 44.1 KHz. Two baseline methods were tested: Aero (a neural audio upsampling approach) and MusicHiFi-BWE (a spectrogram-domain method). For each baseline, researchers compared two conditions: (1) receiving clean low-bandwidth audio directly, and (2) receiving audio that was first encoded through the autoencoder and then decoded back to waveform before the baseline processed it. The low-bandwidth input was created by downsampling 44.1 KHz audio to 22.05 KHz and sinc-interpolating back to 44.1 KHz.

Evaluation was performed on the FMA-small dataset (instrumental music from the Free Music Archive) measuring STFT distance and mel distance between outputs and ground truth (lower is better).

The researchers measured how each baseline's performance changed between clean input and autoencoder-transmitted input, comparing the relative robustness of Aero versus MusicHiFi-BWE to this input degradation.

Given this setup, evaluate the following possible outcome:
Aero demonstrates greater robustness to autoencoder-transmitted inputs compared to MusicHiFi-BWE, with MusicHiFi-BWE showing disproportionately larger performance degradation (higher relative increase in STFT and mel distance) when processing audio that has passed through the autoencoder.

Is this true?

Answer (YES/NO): NO